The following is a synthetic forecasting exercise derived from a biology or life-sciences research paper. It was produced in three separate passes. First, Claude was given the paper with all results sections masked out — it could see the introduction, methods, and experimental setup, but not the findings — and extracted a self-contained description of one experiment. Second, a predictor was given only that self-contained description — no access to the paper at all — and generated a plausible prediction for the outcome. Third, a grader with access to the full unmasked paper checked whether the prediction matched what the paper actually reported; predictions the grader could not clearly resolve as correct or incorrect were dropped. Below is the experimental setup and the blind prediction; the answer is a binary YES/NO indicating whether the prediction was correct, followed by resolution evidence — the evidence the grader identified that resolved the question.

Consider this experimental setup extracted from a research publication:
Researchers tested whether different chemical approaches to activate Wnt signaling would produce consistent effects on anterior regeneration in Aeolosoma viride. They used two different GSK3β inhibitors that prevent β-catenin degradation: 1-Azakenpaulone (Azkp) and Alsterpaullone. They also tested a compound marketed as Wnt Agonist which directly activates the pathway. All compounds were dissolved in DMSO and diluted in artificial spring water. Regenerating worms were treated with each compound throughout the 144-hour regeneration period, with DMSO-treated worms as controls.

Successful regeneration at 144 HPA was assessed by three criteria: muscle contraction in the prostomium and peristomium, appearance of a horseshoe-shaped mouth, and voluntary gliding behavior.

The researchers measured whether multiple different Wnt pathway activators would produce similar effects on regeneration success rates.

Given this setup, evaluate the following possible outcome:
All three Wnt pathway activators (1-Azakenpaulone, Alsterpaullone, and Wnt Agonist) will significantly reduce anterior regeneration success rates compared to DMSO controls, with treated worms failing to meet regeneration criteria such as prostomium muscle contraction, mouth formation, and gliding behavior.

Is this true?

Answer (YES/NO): YES